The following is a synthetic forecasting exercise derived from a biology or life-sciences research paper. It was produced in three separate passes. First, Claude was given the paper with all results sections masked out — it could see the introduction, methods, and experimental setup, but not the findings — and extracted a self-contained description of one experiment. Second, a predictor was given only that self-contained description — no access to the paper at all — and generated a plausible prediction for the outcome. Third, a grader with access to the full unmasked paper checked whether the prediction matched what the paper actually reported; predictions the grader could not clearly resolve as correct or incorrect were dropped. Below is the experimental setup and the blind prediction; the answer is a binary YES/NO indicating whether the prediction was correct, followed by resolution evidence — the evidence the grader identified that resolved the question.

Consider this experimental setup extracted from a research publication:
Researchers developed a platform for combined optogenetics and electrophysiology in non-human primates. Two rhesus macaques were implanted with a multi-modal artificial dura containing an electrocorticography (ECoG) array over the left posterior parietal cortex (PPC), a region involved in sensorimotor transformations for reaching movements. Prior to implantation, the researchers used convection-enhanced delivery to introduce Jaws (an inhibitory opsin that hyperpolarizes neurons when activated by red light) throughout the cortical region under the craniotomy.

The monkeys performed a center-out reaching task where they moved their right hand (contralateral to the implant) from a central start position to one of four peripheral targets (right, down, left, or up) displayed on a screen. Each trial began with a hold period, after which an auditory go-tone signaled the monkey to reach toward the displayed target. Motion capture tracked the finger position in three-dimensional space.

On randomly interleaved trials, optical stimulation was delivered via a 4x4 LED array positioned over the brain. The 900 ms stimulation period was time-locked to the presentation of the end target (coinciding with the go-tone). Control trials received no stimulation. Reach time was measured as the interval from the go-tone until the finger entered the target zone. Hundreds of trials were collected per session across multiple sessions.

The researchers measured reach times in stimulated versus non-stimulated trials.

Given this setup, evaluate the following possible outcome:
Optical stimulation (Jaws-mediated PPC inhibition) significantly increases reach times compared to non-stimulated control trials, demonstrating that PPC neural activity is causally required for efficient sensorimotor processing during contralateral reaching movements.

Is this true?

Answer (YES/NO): YES